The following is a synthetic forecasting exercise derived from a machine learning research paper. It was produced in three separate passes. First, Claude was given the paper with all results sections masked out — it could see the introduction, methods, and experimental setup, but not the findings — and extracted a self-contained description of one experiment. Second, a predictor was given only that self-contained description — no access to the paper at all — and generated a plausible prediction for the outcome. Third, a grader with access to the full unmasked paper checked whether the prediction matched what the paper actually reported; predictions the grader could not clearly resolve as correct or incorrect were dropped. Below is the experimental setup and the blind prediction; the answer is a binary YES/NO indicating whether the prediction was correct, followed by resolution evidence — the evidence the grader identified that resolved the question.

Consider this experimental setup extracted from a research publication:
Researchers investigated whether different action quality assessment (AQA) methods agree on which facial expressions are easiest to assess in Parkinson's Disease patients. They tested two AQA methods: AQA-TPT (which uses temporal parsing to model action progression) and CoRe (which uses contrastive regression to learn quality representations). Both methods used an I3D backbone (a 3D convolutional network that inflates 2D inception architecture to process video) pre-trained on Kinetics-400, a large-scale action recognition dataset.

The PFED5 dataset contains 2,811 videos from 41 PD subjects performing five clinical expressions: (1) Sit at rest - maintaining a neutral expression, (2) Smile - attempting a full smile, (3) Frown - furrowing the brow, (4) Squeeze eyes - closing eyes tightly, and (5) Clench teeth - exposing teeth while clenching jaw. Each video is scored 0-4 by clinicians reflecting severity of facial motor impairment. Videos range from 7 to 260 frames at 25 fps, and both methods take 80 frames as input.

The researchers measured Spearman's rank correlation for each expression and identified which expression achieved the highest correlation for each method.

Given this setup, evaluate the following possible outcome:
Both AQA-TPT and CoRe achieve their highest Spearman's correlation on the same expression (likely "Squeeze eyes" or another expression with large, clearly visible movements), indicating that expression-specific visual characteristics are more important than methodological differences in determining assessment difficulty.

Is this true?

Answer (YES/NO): YES